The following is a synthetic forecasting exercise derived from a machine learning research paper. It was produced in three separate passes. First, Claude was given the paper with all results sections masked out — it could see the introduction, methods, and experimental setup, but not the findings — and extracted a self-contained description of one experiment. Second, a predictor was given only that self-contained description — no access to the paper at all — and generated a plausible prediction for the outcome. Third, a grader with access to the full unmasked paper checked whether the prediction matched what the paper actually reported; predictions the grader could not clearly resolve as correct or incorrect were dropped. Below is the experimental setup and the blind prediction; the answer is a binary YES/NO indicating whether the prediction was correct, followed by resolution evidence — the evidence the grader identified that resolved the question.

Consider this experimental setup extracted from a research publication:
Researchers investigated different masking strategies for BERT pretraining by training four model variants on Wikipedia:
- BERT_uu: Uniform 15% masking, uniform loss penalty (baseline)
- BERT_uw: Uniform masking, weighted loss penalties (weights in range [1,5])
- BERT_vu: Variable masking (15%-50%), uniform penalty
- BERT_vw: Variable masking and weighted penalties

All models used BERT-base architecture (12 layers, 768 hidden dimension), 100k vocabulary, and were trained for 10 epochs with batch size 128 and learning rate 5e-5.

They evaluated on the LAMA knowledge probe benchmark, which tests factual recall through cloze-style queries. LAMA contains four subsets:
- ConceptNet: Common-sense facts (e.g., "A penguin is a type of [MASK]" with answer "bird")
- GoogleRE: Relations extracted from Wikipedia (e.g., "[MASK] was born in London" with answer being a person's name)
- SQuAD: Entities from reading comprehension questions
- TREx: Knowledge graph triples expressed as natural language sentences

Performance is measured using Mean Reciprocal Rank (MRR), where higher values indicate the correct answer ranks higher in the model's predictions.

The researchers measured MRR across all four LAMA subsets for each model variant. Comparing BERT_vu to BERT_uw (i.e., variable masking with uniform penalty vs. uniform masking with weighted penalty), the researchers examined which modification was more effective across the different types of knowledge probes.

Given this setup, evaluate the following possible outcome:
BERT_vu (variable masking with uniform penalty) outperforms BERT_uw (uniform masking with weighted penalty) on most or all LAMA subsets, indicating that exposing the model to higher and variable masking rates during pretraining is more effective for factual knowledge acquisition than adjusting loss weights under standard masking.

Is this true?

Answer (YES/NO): YES